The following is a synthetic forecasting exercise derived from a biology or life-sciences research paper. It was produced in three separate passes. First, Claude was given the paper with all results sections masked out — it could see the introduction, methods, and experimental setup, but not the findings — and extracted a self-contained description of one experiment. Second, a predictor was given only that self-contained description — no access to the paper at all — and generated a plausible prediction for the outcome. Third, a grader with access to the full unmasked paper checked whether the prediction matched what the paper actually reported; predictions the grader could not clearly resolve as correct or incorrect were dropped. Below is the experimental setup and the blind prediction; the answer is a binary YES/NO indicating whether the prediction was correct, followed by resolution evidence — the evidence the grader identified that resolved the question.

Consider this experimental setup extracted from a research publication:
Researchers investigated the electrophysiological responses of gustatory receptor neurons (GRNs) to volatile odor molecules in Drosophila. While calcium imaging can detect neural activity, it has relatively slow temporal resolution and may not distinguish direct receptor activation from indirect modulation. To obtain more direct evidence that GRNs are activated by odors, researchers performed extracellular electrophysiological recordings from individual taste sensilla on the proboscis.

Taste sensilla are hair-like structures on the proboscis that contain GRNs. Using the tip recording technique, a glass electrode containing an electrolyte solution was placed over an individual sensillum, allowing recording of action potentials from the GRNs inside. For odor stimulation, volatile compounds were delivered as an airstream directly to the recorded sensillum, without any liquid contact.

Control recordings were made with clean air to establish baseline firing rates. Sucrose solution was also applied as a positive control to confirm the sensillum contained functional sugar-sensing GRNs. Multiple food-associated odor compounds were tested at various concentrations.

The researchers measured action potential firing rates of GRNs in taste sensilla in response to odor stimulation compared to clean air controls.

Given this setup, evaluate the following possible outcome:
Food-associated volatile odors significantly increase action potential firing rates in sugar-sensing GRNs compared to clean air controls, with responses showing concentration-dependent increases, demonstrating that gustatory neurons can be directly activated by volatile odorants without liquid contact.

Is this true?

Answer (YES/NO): NO